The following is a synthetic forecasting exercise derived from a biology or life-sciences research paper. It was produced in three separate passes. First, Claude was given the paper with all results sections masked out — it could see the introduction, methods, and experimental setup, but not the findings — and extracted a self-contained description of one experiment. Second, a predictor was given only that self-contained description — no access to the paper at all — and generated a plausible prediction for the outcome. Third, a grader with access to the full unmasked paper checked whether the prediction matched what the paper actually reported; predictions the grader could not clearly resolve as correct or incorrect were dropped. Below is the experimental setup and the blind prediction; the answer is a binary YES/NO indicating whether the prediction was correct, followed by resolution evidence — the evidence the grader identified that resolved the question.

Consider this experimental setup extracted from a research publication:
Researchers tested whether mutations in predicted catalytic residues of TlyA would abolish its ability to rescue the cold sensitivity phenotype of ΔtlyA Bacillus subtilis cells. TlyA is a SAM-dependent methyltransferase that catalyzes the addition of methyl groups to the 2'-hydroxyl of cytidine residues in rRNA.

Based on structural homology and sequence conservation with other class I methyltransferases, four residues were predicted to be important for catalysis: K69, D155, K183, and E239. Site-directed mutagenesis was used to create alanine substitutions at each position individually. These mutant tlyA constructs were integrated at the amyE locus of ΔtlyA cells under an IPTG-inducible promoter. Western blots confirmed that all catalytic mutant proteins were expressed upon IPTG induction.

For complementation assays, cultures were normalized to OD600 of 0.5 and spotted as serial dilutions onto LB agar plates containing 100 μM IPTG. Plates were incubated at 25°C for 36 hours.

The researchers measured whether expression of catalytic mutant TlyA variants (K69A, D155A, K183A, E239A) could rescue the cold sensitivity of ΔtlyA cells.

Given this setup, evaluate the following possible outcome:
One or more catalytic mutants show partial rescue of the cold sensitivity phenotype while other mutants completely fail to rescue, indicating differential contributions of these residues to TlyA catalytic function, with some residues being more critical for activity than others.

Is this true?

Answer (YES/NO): NO